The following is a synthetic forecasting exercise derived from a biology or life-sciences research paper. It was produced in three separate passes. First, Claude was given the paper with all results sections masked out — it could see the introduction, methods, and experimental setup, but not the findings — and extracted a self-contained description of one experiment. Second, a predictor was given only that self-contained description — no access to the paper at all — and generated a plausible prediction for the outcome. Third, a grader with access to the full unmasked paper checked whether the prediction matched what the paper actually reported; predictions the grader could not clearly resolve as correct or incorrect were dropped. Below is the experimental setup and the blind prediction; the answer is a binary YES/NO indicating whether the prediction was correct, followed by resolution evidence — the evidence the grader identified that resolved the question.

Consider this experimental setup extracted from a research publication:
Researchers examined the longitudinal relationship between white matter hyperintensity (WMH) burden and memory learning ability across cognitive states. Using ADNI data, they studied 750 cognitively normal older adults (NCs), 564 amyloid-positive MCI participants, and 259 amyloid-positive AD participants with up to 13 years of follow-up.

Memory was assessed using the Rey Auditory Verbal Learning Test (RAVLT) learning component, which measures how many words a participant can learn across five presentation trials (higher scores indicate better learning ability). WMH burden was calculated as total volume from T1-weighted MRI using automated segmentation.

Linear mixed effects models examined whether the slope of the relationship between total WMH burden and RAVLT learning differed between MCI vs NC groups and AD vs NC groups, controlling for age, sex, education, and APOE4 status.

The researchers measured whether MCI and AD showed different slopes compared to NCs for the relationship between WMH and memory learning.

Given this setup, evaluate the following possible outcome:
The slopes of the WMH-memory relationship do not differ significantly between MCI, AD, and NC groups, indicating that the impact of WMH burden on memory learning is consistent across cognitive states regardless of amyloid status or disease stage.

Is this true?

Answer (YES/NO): NO